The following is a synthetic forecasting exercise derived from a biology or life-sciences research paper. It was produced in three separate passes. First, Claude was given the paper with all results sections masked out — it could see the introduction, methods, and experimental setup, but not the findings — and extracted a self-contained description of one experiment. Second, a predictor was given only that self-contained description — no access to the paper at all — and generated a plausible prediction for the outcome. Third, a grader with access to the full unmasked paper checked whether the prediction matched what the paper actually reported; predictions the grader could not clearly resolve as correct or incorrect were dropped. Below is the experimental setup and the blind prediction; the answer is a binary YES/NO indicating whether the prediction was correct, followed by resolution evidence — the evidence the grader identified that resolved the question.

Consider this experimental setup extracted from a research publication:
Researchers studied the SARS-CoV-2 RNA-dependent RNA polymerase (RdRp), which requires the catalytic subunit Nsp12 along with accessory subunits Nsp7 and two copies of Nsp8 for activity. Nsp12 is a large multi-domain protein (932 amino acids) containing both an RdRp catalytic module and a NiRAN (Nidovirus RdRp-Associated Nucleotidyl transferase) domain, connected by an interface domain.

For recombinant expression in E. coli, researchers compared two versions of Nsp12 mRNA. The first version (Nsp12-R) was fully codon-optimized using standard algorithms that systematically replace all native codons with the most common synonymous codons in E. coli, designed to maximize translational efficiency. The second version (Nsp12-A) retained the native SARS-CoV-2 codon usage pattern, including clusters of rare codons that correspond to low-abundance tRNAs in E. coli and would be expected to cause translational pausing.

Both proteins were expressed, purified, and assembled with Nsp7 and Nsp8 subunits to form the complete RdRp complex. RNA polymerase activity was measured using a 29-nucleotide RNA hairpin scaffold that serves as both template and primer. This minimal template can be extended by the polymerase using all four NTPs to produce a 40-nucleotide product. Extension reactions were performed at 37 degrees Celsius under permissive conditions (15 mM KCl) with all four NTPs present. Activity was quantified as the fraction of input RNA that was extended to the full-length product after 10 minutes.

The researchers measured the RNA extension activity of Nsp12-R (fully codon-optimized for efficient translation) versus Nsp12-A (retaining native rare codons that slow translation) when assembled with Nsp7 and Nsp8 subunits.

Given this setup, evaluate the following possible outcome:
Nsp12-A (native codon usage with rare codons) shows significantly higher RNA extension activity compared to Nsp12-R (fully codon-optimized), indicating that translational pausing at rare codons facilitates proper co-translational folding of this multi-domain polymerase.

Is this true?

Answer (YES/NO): YES